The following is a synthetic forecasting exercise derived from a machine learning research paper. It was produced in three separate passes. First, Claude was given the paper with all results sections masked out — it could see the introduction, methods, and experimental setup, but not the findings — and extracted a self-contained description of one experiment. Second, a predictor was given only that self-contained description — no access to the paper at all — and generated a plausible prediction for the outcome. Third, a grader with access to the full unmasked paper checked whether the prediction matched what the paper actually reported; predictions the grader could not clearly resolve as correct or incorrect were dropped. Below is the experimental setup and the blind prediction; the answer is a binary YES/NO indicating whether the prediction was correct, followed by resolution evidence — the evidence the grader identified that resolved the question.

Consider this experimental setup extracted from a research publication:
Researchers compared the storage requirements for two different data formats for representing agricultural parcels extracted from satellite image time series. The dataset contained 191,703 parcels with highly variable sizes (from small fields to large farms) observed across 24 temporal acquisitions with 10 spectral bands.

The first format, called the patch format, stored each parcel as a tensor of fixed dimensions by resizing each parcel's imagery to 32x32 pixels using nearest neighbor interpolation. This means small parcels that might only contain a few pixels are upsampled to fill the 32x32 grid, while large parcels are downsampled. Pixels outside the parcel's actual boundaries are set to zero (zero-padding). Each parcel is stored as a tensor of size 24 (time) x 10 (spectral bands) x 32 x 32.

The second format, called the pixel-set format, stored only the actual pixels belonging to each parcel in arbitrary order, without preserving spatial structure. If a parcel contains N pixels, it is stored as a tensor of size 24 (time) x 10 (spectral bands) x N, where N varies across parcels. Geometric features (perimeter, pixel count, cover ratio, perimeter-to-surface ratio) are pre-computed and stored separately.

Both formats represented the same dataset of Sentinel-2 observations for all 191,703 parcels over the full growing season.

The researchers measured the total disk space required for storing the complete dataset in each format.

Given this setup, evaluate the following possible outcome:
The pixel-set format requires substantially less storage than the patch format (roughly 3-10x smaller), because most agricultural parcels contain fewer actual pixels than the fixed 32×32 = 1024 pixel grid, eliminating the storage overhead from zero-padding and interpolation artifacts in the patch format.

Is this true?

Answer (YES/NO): YES